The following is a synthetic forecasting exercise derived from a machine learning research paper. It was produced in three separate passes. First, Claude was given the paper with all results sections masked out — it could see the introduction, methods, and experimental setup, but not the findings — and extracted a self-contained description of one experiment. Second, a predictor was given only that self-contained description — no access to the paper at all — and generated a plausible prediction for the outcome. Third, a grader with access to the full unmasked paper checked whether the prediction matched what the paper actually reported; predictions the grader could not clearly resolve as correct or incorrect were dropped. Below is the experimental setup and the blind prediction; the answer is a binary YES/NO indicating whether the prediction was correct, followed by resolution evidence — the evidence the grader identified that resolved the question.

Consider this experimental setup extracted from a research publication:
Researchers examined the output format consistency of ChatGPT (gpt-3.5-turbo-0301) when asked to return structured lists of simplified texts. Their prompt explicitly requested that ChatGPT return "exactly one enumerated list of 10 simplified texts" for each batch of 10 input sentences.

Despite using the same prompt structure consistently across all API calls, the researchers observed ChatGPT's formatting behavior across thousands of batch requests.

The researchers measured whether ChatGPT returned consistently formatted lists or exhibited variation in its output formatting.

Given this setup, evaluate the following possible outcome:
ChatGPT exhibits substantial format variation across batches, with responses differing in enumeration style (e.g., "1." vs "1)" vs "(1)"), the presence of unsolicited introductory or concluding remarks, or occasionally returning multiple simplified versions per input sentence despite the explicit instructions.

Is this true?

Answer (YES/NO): NO